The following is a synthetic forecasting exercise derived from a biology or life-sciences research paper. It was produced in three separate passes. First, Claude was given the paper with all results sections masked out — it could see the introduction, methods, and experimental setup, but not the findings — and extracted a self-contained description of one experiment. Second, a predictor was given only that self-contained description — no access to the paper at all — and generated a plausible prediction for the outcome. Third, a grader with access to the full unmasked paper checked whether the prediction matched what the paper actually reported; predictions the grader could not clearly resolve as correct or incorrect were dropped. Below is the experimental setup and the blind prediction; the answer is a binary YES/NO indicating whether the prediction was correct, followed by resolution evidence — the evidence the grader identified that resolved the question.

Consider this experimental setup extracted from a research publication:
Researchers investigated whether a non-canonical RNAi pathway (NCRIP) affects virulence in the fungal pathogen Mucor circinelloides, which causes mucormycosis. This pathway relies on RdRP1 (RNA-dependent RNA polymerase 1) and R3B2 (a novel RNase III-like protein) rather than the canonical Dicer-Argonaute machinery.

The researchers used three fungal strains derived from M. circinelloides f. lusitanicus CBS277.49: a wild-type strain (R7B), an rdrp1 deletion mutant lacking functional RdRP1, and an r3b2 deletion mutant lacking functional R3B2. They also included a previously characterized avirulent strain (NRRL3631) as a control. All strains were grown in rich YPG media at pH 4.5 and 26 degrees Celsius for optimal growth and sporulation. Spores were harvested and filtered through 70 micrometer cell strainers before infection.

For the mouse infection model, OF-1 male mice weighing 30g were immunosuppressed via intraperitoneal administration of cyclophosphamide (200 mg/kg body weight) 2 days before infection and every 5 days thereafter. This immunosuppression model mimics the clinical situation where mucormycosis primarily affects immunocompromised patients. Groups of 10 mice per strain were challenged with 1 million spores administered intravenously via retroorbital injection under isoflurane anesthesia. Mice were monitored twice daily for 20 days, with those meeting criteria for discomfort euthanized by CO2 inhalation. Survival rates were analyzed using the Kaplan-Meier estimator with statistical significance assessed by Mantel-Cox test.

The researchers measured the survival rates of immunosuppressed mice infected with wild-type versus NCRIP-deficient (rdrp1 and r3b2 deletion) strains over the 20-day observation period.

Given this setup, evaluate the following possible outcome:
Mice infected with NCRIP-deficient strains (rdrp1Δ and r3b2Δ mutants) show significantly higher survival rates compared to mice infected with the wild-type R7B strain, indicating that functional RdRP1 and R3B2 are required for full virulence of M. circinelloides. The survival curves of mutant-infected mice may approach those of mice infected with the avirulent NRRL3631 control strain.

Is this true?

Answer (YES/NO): YES